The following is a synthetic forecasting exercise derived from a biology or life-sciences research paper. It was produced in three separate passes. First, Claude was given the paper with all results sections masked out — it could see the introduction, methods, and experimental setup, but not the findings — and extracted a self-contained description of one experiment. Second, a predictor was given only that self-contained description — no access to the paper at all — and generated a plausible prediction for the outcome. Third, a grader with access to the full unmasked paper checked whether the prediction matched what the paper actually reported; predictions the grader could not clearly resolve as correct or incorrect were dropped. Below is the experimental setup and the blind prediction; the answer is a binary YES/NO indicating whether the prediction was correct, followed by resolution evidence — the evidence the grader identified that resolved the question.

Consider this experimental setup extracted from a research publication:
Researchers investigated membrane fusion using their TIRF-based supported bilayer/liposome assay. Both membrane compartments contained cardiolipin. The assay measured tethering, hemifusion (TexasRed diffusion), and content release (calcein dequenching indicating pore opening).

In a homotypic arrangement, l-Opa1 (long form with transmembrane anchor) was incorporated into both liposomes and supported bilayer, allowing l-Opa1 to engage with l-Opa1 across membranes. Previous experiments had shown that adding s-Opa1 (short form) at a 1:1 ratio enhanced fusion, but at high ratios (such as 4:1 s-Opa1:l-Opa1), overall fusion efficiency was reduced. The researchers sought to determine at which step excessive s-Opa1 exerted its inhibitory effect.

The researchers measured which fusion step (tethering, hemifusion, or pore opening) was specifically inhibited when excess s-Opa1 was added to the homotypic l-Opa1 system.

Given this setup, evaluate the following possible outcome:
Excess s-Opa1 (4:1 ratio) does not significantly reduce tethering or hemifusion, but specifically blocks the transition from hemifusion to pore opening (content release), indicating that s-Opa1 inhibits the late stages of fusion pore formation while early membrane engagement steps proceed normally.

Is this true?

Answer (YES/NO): NO